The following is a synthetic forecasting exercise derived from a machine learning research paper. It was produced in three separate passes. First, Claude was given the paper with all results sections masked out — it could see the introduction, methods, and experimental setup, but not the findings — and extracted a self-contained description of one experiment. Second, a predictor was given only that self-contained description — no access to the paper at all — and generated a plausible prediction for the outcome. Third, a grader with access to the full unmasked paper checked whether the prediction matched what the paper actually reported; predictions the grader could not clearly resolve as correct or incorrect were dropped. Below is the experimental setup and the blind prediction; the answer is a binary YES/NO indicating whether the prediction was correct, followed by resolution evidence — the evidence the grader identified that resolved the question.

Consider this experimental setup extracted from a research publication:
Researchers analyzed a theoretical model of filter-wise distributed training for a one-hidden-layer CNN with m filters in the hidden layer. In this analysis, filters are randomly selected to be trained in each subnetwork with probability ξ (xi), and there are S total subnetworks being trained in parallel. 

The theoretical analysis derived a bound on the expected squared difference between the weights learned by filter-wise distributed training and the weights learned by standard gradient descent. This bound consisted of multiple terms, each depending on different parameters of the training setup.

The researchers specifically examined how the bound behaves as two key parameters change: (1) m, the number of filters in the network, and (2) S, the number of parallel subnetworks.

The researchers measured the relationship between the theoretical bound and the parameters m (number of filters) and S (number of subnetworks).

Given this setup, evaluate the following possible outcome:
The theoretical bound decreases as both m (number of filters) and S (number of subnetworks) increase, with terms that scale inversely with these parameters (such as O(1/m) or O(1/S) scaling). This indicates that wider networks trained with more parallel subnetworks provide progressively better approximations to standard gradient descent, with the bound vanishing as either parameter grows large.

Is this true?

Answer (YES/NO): YES